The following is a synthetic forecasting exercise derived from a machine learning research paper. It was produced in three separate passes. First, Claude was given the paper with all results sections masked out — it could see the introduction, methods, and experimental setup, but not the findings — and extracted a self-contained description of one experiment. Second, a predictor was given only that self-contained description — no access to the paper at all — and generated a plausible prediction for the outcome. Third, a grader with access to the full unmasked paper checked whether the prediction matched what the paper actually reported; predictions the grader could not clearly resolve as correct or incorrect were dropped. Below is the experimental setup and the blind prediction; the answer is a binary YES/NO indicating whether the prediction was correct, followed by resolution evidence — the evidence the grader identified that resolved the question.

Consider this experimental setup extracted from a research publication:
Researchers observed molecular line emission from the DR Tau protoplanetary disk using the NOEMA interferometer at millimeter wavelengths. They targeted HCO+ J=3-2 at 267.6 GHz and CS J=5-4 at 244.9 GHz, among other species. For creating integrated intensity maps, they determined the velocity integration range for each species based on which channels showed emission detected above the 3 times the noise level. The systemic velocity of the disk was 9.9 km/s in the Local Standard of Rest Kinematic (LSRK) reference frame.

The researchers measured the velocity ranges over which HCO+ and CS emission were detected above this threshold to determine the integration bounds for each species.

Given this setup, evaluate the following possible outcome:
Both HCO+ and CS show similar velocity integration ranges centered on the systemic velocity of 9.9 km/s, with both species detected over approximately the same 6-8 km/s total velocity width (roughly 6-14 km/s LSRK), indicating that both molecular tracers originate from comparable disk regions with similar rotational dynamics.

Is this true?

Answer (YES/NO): NO